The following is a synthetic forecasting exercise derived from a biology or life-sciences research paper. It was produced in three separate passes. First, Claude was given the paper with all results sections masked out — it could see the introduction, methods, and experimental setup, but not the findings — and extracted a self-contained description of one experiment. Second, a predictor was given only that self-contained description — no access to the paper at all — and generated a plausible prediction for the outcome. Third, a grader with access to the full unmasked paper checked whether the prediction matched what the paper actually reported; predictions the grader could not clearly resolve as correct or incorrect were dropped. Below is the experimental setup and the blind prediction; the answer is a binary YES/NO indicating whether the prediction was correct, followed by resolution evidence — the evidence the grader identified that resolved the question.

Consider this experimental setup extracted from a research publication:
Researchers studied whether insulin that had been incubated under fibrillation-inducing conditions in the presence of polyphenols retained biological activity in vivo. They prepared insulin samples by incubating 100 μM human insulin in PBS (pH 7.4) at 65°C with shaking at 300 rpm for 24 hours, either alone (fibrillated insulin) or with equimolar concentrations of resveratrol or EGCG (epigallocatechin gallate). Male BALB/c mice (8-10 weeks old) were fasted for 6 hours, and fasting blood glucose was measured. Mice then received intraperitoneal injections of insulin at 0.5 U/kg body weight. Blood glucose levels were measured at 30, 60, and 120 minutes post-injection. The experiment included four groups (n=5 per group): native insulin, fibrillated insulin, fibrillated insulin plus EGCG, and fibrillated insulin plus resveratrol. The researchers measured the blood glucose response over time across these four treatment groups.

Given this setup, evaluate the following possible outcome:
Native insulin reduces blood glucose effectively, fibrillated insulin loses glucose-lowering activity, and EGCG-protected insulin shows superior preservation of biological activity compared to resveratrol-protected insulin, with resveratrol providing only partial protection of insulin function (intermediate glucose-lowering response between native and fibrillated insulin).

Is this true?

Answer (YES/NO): NO